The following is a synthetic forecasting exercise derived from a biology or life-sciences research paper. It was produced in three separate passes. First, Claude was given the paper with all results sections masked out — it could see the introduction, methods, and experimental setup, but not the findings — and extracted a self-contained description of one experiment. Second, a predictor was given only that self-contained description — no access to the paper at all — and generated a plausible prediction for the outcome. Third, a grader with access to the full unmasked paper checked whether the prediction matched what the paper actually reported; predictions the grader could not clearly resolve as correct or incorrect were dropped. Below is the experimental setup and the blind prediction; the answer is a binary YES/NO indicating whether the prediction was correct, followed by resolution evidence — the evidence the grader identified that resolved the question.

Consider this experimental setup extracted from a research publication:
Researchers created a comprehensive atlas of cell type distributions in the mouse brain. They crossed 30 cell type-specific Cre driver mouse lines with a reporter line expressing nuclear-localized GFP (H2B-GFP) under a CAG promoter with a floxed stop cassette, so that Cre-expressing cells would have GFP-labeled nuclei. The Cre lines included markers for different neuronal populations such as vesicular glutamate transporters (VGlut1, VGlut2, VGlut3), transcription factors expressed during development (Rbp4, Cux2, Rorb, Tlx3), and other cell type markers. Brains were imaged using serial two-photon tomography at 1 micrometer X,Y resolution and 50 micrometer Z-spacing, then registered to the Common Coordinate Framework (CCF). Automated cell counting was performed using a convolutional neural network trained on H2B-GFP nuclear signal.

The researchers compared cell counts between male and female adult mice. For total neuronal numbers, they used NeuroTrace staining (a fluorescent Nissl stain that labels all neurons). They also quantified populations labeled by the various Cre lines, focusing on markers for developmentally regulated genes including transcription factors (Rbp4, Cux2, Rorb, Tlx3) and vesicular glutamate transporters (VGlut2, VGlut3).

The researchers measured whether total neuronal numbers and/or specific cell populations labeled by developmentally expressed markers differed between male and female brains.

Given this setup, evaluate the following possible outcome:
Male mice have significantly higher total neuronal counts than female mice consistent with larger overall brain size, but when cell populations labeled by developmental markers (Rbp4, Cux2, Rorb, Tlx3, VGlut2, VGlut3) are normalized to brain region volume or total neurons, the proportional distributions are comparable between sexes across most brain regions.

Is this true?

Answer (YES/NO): NO